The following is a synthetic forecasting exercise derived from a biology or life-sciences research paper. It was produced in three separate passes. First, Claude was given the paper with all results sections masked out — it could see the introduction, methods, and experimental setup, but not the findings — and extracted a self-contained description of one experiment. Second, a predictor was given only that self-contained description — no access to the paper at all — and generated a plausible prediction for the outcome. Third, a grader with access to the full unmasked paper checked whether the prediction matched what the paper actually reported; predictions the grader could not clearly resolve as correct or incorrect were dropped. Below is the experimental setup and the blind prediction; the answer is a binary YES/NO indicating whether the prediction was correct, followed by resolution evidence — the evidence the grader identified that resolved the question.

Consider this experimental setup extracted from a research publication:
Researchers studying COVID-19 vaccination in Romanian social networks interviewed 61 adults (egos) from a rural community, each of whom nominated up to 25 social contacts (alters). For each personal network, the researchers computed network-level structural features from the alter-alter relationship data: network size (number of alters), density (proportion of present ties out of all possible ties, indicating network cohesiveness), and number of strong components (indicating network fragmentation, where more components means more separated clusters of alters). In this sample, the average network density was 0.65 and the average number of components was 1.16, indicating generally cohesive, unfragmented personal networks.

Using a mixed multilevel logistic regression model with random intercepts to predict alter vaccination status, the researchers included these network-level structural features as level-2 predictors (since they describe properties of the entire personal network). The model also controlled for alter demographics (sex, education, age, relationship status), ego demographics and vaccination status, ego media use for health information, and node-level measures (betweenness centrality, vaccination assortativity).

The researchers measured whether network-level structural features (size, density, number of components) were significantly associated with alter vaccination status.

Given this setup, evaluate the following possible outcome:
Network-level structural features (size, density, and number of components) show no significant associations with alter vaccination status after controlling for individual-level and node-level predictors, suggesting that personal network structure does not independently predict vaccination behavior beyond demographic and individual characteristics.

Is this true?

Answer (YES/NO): YES